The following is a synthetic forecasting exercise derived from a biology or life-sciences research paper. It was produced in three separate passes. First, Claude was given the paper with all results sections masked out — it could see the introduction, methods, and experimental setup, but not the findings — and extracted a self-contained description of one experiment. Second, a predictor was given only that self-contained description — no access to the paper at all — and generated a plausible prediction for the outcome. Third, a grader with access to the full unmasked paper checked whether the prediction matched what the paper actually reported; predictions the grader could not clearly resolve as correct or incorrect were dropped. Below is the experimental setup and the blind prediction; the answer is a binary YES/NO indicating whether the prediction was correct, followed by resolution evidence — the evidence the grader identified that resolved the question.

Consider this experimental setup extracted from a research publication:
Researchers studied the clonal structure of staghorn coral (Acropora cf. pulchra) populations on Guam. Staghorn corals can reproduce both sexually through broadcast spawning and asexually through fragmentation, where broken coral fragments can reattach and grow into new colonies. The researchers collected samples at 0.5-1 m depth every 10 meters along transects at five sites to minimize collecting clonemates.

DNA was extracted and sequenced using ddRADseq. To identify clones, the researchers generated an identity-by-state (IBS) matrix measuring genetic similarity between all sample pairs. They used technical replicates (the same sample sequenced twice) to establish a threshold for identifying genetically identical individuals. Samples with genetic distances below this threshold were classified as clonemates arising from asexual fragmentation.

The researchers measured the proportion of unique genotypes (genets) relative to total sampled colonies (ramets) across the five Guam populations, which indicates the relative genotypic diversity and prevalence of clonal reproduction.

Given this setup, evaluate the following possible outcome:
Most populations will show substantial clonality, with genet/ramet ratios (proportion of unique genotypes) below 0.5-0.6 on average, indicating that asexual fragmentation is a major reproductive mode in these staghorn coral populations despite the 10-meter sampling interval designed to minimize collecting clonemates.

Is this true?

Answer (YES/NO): YES